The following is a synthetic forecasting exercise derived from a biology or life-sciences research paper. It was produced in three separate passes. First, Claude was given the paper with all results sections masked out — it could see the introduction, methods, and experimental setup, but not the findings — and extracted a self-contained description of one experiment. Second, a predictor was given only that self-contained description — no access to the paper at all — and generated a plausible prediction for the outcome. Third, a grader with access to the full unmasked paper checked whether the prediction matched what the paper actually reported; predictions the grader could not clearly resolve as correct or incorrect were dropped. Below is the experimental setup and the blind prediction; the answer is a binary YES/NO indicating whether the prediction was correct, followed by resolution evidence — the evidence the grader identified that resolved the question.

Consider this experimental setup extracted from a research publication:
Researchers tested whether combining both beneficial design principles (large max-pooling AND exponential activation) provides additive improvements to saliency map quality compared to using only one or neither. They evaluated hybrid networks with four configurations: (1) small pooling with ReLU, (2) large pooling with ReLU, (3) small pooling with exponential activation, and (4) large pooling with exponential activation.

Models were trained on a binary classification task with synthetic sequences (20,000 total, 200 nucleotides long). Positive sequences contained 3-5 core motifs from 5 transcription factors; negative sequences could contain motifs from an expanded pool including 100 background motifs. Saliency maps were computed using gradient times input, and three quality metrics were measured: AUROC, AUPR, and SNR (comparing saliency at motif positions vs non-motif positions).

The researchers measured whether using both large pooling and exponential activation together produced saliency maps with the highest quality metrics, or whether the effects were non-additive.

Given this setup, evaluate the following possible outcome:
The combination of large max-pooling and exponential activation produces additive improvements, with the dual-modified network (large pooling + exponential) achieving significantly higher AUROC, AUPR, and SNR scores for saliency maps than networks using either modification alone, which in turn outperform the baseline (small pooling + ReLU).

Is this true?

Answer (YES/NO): NO